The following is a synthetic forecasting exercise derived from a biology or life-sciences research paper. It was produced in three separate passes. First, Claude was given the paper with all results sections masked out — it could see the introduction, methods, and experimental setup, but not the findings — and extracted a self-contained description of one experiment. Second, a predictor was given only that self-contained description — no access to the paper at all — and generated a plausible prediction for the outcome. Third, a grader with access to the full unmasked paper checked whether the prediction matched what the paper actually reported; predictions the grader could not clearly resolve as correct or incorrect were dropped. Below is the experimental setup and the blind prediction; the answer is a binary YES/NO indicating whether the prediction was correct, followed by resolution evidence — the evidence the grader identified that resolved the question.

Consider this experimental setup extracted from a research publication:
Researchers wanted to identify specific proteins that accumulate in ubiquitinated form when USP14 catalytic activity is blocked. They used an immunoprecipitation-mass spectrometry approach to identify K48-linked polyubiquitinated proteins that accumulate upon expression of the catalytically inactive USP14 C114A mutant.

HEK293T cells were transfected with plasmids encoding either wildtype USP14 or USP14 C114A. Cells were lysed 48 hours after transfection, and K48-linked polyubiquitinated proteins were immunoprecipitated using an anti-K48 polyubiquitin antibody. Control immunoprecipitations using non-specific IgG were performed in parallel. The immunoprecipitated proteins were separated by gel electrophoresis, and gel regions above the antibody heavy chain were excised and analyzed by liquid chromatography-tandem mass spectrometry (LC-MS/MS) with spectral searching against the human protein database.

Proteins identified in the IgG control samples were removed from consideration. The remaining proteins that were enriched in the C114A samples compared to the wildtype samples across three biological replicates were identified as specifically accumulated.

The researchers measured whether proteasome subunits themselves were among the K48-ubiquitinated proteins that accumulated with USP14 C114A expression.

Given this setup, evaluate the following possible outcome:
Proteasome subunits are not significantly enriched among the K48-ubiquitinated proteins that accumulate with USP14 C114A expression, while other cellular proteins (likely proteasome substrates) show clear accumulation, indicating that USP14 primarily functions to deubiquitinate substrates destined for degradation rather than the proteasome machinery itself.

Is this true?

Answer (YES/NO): NO